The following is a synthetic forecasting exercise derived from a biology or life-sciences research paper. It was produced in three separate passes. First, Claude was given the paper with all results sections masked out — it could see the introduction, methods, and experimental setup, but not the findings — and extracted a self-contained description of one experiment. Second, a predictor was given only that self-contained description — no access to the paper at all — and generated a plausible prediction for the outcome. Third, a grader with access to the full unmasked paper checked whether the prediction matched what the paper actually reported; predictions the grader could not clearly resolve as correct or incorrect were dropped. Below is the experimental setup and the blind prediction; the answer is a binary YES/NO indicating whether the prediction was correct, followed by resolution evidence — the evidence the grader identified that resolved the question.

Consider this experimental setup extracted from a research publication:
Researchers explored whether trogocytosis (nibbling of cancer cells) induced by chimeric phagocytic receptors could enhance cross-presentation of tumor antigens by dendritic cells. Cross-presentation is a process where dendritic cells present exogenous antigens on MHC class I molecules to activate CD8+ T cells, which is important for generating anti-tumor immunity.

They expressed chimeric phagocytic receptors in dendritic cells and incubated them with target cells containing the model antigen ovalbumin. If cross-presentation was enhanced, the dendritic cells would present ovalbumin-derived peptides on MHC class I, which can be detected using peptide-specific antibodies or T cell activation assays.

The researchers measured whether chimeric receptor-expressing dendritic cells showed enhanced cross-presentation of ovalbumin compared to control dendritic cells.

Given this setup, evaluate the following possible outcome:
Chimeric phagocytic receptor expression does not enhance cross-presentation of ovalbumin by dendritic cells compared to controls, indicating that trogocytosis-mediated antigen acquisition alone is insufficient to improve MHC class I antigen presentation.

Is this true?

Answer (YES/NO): YES